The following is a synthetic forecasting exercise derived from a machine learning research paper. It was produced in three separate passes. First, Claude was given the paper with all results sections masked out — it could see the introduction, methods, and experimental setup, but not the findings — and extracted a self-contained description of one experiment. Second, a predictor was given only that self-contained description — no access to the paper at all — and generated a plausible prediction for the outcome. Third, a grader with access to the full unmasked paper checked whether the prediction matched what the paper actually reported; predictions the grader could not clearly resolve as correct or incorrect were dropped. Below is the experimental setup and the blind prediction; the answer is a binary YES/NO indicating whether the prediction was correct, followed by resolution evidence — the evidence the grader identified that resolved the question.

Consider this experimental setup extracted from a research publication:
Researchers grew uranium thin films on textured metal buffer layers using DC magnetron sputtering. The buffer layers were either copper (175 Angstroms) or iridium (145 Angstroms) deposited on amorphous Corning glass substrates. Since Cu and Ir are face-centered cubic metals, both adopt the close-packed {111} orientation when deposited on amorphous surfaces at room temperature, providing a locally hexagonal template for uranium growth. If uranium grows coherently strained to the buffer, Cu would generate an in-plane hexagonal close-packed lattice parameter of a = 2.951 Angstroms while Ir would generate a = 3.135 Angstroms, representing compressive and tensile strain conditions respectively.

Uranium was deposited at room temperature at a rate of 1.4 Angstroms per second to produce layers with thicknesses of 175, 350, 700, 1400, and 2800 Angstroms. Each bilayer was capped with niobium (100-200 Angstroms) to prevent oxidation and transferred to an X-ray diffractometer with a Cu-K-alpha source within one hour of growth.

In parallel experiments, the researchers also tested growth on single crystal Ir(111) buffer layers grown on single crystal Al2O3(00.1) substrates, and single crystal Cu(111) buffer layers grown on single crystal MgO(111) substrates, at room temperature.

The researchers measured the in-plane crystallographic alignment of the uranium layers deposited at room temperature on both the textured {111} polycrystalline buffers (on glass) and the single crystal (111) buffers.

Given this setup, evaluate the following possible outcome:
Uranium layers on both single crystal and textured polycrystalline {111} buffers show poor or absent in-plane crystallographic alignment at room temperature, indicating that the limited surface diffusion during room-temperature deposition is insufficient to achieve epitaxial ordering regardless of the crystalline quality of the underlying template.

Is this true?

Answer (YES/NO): YES